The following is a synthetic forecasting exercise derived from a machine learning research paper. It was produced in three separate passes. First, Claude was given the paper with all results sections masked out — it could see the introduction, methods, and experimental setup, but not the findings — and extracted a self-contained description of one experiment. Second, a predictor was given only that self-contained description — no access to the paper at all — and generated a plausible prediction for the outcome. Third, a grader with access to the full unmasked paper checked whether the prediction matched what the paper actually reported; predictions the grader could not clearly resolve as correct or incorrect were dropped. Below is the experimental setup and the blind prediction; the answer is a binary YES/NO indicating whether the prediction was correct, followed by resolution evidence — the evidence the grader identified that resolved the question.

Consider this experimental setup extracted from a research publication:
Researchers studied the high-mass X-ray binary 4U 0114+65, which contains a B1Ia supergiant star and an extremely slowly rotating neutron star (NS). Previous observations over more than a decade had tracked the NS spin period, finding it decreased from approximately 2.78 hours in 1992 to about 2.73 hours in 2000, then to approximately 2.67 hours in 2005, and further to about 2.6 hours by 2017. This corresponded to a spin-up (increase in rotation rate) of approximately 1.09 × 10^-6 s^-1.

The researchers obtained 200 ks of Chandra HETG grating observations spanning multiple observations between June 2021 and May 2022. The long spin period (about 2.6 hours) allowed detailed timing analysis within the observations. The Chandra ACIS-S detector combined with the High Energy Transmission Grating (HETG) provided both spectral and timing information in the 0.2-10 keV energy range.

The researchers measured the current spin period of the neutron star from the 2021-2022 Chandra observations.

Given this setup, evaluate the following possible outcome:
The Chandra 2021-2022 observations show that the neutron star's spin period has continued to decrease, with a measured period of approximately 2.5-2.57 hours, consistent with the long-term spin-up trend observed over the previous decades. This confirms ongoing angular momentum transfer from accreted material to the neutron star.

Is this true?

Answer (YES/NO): YES